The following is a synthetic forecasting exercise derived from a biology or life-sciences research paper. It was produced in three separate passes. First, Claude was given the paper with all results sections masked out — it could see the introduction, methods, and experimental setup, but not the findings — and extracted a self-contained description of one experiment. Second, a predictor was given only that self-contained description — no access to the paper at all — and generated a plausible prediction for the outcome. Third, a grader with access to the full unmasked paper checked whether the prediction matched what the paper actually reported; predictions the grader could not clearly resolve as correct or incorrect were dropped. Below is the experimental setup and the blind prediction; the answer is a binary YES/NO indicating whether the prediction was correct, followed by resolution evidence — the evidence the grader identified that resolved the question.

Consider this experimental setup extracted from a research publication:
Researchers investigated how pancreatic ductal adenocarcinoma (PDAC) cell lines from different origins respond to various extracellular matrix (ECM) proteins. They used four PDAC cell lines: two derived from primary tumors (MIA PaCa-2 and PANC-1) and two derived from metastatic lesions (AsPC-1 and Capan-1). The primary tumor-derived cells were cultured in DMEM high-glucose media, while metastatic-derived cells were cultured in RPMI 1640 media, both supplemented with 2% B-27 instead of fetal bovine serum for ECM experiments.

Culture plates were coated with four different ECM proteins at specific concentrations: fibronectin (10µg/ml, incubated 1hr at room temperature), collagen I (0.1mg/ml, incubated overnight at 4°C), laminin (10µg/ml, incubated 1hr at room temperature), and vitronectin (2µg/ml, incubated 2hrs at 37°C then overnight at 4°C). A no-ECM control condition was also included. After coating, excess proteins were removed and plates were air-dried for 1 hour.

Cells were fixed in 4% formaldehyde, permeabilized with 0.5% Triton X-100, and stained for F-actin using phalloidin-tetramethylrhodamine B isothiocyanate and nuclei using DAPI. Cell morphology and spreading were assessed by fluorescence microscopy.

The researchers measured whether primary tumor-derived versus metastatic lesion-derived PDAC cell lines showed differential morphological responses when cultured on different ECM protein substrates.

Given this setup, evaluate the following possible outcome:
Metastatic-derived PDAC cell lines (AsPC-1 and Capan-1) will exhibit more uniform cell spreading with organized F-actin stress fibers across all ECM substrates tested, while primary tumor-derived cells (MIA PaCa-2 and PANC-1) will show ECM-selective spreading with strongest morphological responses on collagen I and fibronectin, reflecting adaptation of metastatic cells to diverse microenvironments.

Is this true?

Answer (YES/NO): NO